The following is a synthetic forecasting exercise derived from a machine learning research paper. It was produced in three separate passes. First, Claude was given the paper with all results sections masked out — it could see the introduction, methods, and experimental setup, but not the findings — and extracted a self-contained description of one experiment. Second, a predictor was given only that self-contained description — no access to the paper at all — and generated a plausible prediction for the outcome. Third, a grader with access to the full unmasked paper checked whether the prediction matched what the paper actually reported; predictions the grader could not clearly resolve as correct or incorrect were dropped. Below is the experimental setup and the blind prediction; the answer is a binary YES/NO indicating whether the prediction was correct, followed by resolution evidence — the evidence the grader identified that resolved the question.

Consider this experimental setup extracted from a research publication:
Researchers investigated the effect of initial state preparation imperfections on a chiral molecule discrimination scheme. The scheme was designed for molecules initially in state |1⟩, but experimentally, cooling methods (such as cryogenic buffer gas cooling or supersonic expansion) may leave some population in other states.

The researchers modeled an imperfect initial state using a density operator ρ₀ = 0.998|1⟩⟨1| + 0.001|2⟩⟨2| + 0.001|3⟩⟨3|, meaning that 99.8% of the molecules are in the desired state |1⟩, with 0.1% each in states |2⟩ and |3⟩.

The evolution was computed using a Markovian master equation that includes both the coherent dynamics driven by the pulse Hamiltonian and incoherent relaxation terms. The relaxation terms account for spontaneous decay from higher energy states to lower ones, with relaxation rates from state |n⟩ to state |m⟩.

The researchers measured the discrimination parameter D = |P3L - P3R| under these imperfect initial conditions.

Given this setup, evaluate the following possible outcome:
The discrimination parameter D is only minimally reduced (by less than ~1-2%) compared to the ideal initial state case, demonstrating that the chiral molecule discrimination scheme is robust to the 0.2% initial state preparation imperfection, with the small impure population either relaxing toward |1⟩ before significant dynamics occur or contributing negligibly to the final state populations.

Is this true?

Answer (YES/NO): YES